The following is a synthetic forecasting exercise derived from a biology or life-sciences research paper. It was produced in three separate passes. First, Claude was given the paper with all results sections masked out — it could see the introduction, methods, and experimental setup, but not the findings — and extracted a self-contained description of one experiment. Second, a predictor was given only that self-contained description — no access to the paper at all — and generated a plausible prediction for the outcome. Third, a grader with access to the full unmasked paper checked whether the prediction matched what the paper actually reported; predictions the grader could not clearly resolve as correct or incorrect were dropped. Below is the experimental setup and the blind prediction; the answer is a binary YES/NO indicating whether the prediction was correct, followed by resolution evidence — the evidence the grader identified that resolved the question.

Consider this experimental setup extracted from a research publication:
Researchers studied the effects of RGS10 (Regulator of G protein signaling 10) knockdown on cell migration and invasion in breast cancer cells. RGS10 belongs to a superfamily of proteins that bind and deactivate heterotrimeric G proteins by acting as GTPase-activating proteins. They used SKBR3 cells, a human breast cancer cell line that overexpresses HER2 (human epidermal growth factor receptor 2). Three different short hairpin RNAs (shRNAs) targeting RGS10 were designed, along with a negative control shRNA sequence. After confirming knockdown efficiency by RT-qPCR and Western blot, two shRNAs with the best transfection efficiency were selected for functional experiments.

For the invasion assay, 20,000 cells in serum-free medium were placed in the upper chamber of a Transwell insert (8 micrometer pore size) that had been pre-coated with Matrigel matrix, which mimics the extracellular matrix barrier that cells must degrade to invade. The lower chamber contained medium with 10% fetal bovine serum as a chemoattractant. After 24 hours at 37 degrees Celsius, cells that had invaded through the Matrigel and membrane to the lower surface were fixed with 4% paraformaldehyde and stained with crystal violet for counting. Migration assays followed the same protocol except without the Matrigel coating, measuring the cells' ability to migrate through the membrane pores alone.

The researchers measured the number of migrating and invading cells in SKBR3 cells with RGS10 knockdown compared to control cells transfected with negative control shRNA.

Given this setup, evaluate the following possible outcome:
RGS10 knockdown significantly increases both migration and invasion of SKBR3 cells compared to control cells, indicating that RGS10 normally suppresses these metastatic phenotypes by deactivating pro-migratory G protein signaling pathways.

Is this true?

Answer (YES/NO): YES